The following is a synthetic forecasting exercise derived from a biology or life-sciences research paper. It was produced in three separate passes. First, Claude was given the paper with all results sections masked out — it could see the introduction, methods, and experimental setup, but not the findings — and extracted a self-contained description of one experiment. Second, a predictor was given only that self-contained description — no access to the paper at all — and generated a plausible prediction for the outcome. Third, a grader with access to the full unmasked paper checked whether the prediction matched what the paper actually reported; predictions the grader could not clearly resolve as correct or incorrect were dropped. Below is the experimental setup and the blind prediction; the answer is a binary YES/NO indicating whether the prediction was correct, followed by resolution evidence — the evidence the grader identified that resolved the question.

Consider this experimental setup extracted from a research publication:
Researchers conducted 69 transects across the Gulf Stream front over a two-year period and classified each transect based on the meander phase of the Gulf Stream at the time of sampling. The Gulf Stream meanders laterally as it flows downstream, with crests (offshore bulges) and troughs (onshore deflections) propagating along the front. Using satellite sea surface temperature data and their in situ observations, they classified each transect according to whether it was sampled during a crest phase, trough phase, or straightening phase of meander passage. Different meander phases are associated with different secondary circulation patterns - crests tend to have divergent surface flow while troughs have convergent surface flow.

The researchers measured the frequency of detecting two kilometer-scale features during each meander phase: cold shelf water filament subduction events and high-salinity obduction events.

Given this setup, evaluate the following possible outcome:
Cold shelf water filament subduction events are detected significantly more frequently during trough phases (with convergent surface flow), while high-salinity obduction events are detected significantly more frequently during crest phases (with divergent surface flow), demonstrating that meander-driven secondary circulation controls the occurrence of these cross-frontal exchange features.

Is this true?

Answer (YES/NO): YES